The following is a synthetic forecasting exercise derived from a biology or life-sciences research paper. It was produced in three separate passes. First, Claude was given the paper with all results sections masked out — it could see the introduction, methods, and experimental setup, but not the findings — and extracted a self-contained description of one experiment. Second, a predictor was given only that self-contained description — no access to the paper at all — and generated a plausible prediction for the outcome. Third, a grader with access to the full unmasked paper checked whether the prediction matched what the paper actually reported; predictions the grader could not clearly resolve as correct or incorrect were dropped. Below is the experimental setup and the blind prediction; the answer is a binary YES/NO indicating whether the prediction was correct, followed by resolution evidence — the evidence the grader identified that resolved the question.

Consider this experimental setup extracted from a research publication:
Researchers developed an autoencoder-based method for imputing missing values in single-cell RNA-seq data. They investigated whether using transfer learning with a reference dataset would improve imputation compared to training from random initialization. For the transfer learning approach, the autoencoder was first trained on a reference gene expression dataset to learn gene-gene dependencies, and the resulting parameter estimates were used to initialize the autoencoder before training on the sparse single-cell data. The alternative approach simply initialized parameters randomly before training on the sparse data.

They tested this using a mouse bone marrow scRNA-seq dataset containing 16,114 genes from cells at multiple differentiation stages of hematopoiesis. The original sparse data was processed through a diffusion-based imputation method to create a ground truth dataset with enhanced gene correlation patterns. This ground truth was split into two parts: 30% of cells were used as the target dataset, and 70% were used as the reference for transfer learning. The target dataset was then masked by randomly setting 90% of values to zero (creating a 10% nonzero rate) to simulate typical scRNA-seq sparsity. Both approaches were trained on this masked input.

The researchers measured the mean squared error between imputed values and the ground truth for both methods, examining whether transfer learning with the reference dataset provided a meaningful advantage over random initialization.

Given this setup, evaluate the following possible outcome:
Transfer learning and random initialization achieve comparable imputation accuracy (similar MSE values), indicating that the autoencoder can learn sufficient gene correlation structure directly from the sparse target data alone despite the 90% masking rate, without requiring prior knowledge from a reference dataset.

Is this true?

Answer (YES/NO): NO